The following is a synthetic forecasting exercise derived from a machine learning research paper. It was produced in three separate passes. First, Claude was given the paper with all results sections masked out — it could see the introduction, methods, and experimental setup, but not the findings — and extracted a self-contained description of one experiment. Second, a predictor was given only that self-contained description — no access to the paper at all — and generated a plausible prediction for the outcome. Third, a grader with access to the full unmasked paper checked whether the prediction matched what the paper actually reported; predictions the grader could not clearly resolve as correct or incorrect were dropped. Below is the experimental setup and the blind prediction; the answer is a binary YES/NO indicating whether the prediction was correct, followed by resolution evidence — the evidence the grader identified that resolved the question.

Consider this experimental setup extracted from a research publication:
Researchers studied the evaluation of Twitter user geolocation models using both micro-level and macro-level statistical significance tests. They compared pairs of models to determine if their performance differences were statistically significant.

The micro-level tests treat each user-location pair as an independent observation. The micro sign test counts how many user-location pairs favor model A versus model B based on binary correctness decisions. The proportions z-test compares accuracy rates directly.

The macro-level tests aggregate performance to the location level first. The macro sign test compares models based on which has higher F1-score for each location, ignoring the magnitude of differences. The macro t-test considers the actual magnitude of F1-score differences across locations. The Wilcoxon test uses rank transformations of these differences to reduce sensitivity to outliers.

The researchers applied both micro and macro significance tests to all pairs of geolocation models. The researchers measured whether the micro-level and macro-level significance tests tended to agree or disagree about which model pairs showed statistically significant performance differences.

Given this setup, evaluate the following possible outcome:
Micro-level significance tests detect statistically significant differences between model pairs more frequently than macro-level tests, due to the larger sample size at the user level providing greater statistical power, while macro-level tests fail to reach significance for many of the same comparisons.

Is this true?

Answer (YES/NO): NO